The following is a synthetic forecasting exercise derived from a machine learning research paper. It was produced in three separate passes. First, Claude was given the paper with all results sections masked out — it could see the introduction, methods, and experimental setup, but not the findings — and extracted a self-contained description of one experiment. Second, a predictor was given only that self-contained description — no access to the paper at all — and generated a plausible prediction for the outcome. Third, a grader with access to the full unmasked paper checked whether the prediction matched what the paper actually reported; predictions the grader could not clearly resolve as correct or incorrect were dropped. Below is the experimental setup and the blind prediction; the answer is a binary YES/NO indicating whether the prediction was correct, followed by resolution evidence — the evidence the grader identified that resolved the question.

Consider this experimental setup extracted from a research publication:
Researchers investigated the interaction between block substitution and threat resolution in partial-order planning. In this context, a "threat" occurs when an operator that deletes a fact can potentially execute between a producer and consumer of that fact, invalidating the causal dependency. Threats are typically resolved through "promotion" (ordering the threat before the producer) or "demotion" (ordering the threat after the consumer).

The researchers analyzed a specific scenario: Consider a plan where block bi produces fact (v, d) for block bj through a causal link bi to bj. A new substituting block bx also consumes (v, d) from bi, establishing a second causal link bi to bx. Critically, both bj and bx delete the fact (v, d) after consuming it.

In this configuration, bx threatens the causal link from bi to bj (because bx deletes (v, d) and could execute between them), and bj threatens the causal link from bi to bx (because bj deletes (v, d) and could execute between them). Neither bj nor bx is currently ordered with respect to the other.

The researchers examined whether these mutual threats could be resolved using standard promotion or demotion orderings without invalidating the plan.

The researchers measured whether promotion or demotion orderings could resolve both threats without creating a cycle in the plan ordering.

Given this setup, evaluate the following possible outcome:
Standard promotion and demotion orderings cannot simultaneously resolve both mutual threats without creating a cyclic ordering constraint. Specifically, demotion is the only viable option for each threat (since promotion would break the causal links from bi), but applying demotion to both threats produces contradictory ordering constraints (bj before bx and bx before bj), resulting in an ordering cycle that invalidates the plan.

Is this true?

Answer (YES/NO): YES